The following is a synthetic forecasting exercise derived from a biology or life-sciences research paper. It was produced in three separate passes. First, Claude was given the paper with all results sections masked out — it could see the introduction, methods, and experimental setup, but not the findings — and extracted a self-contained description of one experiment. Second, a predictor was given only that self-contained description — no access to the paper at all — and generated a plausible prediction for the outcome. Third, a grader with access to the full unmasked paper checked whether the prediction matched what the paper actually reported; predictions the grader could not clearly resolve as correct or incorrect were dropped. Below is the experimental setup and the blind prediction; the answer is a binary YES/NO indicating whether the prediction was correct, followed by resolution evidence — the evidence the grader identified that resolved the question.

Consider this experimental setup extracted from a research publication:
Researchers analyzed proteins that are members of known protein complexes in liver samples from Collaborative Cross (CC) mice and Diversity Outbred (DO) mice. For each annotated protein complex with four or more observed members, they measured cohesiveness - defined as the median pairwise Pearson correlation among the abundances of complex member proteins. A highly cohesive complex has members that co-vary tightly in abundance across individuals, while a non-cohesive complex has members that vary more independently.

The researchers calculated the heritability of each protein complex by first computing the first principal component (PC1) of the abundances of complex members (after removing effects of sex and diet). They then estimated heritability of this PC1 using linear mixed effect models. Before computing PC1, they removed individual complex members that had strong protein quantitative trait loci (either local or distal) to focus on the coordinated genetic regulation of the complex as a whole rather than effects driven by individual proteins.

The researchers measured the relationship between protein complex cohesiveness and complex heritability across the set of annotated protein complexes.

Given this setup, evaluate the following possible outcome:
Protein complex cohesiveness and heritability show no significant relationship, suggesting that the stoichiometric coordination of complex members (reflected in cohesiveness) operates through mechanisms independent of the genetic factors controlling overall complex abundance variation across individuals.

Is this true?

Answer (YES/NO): NO